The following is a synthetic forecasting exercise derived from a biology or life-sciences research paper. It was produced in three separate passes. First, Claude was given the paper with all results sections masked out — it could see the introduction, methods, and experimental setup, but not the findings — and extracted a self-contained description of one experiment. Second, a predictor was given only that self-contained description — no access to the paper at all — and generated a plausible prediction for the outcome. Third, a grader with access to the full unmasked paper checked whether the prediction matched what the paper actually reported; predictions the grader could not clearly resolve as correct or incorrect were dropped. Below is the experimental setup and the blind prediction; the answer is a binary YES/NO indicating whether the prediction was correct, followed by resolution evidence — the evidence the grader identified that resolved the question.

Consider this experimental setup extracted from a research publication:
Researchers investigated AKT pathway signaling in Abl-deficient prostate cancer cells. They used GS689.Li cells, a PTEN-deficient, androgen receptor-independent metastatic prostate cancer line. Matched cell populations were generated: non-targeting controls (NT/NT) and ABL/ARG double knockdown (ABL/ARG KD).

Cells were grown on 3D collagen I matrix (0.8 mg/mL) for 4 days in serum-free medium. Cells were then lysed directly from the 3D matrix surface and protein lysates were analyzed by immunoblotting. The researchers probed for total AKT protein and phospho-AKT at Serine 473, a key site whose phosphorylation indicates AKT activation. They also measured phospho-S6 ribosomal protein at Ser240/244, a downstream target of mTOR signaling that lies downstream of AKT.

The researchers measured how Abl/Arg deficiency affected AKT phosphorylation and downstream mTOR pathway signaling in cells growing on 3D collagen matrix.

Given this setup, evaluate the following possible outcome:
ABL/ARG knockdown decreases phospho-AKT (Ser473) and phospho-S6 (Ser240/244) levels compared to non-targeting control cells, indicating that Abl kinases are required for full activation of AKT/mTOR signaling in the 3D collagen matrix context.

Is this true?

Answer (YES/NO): NO